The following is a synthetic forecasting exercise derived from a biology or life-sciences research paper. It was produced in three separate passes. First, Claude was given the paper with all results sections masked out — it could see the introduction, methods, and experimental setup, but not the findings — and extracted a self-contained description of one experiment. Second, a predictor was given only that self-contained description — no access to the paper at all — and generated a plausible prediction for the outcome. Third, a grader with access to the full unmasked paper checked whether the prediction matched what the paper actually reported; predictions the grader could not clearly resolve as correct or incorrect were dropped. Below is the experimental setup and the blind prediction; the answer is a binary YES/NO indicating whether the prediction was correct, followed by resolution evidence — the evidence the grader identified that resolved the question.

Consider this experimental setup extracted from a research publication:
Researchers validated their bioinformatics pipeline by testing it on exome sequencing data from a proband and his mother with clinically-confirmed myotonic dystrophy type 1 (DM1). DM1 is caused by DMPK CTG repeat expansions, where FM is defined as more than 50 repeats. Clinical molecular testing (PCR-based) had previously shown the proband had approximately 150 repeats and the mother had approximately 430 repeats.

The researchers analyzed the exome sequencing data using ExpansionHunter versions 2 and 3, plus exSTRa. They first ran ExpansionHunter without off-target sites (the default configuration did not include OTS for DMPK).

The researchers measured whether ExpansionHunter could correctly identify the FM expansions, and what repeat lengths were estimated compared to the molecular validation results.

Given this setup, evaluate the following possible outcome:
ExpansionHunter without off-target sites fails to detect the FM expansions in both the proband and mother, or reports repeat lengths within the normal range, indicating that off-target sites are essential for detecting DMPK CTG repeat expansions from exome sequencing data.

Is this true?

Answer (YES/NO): NO